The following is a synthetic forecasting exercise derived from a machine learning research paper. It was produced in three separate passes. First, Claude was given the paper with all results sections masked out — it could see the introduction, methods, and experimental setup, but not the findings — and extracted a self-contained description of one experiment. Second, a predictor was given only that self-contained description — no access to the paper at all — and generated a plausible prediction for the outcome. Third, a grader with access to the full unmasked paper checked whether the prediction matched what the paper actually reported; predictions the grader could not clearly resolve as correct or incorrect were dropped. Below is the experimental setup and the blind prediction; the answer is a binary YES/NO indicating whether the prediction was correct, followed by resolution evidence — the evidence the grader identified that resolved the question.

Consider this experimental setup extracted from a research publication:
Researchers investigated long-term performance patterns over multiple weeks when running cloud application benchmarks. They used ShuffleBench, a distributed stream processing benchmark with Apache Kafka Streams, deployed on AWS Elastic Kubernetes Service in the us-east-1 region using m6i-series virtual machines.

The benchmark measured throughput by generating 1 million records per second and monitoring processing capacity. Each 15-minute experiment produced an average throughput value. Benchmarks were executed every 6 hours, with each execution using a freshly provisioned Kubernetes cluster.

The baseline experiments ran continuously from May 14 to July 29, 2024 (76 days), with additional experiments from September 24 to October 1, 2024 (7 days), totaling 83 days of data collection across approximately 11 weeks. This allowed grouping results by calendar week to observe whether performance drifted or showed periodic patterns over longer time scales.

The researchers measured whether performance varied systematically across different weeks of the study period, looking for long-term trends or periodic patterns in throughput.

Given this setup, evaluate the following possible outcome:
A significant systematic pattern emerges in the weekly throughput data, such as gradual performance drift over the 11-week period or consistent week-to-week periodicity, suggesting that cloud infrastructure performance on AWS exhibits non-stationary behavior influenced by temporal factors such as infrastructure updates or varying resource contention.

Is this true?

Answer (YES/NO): NO